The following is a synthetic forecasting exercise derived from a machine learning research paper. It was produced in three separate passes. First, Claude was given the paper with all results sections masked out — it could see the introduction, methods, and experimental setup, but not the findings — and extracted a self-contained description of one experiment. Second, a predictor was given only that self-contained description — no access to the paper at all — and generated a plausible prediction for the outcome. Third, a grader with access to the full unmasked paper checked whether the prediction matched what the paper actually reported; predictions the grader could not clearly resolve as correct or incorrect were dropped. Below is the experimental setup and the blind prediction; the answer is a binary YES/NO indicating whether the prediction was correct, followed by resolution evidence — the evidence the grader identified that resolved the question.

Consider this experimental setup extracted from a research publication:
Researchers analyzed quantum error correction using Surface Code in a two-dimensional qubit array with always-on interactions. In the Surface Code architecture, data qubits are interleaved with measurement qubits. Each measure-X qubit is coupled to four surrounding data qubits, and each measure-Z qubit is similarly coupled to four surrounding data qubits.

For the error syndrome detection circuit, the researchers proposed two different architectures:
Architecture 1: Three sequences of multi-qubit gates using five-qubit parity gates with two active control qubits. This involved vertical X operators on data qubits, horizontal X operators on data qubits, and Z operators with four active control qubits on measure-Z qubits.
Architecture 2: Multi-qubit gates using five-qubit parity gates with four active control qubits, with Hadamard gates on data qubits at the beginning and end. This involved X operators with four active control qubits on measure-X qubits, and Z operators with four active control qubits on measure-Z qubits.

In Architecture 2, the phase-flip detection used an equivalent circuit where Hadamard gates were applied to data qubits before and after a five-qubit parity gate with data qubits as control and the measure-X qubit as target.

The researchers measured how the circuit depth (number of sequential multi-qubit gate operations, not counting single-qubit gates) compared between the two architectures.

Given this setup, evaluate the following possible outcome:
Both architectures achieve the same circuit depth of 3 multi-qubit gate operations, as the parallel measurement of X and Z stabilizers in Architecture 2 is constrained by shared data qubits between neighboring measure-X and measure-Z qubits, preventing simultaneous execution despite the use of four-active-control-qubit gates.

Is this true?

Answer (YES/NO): NO